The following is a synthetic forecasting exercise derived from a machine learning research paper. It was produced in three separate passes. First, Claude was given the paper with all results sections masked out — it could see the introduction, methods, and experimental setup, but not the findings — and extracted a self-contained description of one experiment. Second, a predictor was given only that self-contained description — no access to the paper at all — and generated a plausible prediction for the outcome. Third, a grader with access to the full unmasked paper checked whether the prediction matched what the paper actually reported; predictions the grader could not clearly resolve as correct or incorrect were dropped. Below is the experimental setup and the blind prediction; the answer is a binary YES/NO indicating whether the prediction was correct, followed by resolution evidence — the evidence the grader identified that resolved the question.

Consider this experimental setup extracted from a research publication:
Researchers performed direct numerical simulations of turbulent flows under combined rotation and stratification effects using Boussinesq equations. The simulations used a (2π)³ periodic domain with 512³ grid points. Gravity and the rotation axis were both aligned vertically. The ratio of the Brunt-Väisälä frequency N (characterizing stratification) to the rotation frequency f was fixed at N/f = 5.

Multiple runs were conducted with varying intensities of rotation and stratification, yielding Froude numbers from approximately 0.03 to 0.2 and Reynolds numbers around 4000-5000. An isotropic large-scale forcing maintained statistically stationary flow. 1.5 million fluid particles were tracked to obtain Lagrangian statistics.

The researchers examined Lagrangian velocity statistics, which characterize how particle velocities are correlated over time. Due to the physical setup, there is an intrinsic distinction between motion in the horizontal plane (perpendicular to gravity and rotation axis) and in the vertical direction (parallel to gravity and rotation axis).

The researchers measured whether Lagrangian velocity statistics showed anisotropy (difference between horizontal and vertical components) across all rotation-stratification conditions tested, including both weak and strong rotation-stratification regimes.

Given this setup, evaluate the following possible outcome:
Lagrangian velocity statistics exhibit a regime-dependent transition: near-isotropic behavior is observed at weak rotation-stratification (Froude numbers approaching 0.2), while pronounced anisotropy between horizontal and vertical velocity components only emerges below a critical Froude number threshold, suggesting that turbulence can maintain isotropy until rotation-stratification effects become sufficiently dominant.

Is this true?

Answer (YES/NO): NO